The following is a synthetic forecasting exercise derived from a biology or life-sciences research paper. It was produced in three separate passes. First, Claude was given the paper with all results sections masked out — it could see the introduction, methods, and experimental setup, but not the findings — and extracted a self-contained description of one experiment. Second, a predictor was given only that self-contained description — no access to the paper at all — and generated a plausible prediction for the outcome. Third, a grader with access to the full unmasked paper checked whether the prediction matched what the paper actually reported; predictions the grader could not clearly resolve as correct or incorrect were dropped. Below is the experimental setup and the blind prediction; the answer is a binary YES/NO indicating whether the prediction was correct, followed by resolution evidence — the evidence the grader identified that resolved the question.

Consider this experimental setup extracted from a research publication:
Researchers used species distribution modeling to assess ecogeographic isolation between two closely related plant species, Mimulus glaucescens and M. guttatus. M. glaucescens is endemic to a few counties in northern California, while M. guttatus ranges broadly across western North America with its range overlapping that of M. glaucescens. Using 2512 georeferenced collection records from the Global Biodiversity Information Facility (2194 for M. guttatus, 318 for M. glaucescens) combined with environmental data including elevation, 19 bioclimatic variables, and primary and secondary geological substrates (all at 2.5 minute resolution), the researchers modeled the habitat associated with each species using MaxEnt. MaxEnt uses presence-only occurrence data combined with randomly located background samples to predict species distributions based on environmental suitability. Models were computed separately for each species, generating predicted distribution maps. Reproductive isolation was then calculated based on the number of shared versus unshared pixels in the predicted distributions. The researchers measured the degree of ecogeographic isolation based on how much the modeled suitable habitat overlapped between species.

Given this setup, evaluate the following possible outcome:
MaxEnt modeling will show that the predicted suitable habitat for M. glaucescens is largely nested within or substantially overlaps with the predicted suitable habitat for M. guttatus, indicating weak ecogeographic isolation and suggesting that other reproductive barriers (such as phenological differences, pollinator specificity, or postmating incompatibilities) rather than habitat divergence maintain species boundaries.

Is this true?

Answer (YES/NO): NO